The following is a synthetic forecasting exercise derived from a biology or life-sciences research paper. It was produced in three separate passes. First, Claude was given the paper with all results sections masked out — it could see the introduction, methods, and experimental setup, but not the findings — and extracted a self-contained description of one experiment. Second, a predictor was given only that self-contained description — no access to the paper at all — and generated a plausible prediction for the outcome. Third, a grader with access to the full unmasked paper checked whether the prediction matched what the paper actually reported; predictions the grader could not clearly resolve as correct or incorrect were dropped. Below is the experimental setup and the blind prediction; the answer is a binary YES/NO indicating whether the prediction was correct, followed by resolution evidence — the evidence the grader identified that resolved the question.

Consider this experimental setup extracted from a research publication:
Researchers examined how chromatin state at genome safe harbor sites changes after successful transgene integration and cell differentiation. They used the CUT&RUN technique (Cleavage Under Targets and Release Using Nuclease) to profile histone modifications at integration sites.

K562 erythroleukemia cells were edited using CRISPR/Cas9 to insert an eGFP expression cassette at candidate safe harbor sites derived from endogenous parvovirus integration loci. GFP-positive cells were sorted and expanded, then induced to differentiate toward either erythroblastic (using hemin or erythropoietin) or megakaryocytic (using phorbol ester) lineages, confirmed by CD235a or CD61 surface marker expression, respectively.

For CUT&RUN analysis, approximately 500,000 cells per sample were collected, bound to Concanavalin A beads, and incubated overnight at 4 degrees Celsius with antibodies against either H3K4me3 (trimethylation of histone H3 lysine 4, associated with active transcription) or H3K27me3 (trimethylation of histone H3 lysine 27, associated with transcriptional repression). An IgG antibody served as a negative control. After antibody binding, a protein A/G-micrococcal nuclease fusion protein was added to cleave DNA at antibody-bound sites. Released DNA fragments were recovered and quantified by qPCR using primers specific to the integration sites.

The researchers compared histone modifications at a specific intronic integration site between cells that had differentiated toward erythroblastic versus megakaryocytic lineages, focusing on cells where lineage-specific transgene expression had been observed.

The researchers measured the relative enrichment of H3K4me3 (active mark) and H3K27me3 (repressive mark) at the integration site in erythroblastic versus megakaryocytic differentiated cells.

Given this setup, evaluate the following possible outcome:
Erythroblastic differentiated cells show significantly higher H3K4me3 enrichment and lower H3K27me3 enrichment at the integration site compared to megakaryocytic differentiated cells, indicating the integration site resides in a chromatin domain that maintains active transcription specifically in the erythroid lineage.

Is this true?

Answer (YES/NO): NO